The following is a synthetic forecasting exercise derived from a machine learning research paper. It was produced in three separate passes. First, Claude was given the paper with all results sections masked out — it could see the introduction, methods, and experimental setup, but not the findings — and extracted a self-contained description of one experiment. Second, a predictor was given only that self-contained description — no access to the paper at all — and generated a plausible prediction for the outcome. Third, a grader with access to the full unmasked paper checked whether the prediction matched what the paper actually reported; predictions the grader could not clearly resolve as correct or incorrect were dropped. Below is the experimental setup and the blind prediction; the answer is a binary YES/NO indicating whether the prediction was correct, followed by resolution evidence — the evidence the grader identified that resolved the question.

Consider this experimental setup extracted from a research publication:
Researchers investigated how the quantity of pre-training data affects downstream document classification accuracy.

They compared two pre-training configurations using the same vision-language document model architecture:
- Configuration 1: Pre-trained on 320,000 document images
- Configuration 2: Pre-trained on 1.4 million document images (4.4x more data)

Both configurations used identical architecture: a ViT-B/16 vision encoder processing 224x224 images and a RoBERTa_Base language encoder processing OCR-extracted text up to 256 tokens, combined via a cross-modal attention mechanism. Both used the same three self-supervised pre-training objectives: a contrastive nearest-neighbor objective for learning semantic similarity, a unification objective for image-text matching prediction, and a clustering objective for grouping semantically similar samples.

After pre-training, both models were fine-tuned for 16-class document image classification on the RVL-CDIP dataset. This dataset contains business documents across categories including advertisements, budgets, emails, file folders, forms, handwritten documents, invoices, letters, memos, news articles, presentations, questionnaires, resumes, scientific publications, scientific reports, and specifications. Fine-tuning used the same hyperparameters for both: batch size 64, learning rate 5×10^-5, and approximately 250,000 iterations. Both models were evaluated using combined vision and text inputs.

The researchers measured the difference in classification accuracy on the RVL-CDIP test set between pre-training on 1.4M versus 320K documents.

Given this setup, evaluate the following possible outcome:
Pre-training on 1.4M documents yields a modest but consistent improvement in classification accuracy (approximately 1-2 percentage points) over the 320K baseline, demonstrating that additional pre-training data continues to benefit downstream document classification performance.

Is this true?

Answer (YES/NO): NO